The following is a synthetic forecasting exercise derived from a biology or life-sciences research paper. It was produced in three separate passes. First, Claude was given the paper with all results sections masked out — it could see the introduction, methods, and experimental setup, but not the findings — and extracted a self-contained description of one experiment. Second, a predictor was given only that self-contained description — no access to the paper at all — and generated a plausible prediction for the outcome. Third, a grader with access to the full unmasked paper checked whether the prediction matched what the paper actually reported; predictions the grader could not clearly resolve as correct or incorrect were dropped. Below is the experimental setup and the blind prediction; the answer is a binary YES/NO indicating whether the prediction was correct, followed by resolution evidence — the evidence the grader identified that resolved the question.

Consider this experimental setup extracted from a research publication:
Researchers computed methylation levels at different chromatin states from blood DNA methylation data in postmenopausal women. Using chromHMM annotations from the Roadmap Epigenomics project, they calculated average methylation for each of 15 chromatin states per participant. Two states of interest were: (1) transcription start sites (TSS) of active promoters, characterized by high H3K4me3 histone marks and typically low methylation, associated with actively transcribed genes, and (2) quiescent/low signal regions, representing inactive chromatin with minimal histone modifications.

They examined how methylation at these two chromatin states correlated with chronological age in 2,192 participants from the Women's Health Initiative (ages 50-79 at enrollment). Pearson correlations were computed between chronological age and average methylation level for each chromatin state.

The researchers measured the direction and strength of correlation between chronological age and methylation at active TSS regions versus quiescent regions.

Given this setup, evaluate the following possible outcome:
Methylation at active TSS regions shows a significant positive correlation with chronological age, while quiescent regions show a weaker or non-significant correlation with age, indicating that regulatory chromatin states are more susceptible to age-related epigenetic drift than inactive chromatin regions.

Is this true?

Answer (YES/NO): NO